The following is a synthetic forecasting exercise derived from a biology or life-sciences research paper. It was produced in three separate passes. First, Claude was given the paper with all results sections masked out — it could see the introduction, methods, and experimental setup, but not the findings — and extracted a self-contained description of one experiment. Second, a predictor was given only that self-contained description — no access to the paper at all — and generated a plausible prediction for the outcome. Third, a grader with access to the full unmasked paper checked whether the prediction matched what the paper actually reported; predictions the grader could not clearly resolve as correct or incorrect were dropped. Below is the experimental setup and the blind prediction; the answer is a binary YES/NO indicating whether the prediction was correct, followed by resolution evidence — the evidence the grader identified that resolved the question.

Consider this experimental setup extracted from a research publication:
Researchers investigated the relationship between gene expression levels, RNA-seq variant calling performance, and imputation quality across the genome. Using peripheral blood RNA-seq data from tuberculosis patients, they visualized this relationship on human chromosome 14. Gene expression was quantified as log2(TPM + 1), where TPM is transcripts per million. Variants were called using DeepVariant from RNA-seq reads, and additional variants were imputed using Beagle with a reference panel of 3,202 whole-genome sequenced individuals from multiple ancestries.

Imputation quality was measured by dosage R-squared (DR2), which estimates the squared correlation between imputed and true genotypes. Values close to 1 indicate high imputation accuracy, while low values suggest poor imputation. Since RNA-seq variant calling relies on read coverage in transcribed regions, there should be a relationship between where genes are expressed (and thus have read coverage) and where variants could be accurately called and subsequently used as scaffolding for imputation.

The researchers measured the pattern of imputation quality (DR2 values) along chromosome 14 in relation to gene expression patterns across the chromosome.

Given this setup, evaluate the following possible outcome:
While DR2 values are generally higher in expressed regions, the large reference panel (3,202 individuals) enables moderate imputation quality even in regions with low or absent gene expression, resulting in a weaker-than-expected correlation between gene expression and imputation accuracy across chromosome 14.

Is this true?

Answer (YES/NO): NO